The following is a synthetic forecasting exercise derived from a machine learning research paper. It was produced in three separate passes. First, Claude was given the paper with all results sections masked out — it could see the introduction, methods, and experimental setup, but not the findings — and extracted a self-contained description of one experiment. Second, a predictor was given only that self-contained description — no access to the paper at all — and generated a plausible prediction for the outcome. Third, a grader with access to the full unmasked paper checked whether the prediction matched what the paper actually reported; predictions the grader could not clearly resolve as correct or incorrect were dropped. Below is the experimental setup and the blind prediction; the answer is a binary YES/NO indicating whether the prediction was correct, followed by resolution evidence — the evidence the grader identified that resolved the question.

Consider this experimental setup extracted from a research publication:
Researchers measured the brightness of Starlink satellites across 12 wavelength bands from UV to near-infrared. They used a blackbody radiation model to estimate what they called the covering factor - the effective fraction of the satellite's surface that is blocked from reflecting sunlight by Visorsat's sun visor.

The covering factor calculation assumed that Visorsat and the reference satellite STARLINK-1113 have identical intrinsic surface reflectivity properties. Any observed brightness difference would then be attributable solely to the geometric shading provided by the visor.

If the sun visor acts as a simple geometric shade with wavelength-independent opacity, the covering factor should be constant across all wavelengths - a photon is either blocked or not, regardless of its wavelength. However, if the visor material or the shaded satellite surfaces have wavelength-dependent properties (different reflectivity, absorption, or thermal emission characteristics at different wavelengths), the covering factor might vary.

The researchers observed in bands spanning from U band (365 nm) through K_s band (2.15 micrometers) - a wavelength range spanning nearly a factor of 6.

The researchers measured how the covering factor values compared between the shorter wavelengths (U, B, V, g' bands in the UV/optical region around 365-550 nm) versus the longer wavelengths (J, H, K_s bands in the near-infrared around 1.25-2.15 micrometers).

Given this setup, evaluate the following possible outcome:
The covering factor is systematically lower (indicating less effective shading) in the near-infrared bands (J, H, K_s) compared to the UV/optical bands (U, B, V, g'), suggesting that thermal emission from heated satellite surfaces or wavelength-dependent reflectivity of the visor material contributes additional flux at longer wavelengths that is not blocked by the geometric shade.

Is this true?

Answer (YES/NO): NO